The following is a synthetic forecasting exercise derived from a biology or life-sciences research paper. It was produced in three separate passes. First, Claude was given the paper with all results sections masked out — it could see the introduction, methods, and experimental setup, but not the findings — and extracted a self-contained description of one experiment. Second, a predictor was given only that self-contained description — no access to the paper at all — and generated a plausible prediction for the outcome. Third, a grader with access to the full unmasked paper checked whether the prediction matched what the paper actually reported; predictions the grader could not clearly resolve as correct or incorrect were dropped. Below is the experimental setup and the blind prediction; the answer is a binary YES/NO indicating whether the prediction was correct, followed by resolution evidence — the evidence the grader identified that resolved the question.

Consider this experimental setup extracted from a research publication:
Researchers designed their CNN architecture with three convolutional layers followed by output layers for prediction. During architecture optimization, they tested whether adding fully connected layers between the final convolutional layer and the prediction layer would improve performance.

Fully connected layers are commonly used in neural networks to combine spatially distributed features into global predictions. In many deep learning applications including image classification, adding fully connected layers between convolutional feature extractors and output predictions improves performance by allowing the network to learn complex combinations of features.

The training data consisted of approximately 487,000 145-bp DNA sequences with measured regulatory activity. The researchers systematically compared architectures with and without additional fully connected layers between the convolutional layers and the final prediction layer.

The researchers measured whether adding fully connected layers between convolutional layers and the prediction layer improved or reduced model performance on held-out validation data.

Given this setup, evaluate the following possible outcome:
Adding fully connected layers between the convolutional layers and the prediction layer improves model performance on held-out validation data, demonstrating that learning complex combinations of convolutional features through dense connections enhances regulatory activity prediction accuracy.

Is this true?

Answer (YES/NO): NO